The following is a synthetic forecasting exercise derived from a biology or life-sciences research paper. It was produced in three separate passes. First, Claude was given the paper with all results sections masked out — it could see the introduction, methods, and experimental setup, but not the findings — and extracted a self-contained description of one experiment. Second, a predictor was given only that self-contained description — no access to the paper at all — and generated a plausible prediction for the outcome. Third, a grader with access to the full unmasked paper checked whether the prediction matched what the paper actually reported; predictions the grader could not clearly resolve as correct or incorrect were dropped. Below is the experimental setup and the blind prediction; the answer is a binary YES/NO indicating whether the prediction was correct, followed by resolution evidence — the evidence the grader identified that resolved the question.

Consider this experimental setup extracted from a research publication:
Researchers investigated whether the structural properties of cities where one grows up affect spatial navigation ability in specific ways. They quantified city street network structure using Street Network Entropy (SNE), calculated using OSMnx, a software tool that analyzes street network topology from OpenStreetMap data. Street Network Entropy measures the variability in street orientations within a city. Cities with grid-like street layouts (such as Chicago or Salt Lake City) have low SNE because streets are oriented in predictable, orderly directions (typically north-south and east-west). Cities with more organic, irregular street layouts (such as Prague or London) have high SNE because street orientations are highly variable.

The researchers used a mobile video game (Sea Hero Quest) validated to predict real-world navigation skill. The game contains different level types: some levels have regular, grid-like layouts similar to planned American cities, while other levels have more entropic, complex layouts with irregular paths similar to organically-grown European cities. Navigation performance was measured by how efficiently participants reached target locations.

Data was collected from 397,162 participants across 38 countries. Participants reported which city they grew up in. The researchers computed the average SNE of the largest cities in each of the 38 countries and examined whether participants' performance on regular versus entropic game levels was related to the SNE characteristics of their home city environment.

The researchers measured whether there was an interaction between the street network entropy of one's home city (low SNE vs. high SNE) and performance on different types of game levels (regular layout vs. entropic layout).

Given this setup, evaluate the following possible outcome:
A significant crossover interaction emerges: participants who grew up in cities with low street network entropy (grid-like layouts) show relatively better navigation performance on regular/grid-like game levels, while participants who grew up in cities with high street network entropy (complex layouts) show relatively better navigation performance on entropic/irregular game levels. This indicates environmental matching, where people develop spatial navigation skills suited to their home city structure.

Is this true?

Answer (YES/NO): NO